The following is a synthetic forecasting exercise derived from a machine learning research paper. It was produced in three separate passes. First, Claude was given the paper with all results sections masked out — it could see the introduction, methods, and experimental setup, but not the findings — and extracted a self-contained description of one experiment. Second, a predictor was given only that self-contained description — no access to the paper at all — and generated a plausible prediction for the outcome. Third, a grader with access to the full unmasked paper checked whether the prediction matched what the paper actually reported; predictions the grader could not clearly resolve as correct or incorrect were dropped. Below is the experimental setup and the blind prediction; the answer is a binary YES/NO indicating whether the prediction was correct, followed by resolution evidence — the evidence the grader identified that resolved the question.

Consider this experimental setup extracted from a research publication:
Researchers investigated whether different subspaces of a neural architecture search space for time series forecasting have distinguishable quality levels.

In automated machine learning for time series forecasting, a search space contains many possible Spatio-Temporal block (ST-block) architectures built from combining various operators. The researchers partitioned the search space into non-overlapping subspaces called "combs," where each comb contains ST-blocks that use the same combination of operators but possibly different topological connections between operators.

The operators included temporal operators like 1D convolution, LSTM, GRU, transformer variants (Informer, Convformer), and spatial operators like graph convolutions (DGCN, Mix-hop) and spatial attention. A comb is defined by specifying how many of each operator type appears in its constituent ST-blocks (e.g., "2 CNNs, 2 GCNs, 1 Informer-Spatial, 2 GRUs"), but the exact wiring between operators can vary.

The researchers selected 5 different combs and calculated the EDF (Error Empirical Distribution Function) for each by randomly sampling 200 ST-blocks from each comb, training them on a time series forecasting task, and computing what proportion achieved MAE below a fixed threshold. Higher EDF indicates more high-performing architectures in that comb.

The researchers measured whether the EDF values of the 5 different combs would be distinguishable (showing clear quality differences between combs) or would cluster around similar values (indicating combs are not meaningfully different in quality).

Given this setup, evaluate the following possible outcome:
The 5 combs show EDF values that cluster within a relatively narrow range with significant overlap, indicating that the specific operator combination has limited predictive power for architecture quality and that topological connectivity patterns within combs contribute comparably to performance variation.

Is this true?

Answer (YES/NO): NO